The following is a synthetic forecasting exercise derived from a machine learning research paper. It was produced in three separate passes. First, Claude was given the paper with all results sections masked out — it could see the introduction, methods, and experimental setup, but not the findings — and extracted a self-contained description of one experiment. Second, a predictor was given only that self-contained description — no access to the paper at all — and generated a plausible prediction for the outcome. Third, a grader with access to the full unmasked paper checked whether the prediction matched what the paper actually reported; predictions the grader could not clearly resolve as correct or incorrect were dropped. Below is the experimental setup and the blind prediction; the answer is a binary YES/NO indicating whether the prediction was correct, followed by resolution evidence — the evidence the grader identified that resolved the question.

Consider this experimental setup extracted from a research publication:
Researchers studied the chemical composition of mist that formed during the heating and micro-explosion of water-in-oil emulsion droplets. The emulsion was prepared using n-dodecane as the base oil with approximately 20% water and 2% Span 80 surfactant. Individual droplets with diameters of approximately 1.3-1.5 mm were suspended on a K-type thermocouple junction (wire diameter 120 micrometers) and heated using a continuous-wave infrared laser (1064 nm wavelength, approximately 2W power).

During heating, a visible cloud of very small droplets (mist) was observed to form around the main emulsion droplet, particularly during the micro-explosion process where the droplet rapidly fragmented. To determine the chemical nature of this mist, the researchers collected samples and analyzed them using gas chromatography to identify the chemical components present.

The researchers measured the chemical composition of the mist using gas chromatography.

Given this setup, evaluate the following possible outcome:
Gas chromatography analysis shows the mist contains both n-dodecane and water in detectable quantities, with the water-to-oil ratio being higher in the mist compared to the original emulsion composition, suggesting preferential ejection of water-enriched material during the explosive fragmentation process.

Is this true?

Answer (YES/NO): NO